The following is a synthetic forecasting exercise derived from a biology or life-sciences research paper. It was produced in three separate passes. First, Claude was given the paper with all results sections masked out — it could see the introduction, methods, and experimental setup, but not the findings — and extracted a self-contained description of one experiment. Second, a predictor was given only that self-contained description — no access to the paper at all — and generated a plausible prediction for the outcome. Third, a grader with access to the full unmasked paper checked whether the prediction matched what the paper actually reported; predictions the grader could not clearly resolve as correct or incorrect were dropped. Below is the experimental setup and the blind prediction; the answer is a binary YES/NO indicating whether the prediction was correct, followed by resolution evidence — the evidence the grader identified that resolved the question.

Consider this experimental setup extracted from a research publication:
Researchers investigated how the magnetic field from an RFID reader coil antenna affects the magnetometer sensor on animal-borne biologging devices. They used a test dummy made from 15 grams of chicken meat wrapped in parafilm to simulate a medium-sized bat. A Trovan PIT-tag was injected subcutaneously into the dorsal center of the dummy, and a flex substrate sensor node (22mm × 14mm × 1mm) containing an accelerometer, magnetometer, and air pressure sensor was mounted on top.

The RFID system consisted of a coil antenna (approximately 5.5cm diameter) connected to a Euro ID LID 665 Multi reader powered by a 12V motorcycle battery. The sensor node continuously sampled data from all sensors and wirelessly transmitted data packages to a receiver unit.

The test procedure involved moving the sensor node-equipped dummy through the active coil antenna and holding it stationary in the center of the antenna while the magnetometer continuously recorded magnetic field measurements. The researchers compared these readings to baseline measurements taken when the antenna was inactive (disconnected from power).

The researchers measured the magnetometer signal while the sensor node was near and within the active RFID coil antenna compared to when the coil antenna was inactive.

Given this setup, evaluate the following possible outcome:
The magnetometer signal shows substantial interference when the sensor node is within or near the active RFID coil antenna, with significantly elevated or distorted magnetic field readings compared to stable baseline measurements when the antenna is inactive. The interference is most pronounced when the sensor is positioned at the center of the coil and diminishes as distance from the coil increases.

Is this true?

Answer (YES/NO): NO